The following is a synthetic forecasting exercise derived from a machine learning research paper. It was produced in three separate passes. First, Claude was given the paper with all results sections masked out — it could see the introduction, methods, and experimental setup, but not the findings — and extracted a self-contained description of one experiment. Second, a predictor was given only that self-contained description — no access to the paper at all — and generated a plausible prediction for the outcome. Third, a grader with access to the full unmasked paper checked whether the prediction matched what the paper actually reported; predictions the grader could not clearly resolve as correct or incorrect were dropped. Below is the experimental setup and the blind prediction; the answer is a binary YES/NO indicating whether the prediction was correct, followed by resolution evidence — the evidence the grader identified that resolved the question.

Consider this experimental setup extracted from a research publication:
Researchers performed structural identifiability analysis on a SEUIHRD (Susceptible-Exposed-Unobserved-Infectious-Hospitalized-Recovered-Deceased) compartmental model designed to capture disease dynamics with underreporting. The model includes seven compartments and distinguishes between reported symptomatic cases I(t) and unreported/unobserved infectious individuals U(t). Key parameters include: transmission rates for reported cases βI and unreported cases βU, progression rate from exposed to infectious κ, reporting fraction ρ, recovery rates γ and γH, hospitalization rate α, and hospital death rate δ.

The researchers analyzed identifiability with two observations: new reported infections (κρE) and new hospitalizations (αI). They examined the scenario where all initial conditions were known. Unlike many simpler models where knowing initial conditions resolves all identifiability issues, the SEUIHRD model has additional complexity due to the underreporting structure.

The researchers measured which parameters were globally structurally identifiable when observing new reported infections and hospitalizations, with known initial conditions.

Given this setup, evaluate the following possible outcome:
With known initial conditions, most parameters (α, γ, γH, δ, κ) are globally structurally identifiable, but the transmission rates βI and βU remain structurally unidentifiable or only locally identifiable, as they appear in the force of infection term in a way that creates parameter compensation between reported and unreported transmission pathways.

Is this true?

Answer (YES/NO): NO